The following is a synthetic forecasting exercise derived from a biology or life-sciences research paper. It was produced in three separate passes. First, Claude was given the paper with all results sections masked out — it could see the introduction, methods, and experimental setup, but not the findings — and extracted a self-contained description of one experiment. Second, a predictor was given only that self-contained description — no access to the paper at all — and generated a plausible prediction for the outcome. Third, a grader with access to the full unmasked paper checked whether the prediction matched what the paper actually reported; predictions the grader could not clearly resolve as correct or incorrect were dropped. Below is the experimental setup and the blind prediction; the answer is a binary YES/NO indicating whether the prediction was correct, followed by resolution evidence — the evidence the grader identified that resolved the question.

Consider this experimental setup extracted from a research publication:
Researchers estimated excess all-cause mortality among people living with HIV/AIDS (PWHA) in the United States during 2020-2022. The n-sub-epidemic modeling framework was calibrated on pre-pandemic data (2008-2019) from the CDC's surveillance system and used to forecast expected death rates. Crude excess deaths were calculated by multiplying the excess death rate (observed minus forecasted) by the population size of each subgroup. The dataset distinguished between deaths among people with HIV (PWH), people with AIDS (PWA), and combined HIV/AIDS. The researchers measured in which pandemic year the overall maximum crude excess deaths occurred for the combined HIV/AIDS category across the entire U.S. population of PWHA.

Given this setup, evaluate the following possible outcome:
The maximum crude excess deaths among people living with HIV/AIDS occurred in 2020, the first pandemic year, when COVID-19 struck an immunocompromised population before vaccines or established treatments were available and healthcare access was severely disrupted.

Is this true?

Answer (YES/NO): NO